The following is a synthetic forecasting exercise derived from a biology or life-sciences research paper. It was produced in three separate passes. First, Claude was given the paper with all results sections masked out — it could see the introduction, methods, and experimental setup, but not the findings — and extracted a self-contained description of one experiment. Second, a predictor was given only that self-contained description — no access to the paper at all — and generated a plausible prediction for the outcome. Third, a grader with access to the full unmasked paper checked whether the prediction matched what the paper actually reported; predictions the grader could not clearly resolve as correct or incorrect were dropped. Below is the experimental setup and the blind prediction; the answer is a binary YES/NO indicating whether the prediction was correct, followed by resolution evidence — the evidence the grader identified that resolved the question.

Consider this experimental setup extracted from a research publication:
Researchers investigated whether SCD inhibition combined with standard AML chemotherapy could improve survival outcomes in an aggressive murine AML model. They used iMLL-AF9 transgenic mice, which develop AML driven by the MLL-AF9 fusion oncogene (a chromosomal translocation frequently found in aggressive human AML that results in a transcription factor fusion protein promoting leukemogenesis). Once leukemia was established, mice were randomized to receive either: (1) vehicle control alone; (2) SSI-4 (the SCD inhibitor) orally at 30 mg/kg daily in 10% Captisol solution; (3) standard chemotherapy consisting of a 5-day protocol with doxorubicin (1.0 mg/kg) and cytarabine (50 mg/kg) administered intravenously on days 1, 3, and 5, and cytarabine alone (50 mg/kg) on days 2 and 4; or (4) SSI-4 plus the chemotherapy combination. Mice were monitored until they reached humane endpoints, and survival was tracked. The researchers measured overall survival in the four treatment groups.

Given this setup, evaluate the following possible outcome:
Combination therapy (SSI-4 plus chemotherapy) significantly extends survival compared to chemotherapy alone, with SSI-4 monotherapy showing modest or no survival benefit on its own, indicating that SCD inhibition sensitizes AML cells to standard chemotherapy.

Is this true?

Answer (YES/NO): YES